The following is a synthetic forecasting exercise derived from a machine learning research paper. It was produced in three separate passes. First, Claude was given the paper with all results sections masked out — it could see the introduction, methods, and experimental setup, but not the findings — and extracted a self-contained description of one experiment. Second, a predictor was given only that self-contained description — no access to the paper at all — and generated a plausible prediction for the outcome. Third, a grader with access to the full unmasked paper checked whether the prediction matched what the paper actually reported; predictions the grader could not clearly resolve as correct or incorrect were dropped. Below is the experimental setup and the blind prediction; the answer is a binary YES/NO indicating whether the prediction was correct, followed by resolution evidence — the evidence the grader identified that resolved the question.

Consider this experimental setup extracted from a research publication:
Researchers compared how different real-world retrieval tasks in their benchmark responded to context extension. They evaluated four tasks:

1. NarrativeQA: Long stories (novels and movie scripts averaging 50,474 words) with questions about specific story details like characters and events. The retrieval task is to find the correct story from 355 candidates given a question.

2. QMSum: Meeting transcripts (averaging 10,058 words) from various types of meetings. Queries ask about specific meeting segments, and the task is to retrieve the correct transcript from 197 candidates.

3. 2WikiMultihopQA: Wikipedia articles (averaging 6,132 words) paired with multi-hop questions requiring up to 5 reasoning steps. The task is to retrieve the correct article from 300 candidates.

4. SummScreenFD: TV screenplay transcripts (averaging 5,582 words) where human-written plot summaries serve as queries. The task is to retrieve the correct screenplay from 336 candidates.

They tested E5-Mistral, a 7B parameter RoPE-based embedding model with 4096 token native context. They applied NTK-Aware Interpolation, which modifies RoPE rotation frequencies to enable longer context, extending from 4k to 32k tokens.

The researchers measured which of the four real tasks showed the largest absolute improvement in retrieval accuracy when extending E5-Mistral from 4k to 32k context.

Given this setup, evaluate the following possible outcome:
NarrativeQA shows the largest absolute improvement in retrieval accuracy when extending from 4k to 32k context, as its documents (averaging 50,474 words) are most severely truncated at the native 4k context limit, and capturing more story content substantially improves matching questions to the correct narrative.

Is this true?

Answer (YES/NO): NO